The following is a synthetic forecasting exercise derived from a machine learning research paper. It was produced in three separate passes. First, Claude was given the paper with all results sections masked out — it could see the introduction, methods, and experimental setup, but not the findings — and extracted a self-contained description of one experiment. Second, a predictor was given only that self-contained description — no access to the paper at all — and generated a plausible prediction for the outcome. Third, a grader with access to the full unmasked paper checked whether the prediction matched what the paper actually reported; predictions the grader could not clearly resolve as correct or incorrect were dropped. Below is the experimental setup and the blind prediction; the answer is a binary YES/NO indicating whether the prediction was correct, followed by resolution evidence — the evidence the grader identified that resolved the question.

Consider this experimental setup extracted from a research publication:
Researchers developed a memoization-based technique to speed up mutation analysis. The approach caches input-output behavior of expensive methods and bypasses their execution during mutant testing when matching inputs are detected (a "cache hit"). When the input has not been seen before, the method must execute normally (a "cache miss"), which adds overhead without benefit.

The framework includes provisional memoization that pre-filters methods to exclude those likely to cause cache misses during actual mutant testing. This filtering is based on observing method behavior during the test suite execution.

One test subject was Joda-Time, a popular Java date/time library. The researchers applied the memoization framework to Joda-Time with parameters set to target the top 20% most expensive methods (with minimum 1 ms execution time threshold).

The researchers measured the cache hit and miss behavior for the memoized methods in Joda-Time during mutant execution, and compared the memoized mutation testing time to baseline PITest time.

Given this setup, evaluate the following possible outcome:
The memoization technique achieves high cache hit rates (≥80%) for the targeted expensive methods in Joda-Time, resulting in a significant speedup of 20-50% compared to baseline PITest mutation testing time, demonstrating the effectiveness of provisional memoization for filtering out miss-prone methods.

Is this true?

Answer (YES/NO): NO